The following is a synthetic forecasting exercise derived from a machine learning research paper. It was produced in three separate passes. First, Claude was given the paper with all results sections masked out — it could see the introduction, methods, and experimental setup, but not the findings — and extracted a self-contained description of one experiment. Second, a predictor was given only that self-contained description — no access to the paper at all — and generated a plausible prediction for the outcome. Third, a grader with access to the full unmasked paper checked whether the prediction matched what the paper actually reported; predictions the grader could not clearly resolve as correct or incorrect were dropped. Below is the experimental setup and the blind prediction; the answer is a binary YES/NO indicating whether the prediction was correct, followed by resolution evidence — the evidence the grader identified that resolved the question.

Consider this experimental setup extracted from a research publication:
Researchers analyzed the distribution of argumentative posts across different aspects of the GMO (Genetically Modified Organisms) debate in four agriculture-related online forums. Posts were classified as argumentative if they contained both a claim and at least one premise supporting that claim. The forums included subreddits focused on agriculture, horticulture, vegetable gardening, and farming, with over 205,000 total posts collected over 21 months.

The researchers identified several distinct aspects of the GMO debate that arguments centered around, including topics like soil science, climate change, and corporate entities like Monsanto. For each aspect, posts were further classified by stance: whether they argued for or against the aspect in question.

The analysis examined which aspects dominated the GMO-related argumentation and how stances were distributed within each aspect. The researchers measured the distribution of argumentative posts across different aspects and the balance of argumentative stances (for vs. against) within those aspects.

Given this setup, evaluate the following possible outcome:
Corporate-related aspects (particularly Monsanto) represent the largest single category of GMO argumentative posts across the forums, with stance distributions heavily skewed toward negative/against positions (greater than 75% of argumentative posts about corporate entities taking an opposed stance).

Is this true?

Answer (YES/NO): NO